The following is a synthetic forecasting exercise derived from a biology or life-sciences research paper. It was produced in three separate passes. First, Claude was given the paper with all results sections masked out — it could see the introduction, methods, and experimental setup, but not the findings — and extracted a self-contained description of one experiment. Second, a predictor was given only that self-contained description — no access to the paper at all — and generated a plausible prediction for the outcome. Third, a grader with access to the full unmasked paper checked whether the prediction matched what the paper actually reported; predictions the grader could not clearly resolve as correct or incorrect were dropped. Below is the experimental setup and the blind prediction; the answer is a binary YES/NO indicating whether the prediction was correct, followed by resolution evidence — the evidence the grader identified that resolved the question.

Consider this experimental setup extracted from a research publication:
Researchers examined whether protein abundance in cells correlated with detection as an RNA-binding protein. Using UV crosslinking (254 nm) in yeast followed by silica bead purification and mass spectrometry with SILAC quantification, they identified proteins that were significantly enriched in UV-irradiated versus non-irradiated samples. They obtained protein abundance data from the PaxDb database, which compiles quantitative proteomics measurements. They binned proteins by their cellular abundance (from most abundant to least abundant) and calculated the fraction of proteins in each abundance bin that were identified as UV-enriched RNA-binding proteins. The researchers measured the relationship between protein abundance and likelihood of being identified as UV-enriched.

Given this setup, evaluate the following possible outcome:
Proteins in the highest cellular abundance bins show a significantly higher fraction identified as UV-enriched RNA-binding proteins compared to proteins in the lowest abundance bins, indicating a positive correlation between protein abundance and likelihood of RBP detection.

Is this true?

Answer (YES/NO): YES